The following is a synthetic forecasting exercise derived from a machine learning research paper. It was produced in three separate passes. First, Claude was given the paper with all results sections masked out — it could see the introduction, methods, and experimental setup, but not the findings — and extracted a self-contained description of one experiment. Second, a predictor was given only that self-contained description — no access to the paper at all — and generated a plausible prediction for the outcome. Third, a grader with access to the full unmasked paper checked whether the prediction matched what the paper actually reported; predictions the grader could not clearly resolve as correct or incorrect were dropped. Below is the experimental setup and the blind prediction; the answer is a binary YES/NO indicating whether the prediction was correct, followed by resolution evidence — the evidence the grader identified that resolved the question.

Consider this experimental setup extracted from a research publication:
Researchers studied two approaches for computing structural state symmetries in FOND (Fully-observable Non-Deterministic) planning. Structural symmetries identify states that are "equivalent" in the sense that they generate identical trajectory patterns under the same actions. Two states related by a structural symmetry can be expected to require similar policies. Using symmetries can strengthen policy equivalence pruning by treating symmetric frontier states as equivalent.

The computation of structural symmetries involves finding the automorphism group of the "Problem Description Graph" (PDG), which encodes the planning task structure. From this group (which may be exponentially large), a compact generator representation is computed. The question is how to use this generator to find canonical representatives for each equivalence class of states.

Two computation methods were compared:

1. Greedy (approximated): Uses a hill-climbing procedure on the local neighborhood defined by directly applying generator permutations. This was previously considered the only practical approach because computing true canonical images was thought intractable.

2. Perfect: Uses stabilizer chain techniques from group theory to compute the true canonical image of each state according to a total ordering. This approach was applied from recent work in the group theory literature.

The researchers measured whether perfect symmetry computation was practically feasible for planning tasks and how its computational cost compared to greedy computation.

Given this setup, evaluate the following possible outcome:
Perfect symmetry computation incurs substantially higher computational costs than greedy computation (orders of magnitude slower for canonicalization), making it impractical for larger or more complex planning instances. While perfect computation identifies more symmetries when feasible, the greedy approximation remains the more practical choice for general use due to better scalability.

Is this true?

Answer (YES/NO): NO